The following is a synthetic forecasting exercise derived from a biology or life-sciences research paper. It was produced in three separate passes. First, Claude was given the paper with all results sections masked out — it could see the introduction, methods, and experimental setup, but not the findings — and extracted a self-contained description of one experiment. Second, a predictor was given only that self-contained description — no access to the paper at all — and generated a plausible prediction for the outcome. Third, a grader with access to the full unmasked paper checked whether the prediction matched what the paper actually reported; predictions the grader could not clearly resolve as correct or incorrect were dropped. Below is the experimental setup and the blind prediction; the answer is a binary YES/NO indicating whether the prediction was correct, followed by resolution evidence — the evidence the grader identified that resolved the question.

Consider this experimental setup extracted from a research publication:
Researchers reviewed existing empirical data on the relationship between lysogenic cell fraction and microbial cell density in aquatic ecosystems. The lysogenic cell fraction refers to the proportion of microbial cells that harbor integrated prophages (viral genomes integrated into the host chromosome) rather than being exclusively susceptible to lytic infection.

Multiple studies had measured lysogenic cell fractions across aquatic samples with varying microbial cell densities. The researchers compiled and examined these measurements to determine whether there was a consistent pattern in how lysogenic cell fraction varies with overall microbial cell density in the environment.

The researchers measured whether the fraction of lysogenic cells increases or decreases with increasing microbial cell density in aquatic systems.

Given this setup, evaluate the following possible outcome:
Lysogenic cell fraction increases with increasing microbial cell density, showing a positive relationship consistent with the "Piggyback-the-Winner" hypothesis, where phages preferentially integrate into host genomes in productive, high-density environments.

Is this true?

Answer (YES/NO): NO